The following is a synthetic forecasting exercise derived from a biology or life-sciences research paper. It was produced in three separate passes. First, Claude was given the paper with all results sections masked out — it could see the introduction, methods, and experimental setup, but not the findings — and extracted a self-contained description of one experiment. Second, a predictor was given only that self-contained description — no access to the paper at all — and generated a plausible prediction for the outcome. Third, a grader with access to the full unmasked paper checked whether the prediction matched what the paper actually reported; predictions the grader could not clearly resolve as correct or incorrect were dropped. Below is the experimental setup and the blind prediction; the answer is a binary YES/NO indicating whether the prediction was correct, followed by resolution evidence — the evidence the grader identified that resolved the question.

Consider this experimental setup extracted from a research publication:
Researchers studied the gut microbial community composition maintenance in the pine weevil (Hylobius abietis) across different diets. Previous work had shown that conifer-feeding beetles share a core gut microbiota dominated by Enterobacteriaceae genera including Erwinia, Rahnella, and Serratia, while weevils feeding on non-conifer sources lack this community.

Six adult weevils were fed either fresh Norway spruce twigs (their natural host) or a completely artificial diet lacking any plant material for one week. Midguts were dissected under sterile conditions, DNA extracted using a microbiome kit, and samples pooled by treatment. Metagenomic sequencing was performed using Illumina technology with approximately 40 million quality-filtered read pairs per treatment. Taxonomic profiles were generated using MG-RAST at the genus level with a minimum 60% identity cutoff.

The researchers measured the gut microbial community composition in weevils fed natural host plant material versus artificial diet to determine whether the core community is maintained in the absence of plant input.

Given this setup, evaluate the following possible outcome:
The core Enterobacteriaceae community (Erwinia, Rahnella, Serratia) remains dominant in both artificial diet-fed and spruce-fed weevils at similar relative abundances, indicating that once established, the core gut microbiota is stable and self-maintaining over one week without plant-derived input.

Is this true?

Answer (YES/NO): YES